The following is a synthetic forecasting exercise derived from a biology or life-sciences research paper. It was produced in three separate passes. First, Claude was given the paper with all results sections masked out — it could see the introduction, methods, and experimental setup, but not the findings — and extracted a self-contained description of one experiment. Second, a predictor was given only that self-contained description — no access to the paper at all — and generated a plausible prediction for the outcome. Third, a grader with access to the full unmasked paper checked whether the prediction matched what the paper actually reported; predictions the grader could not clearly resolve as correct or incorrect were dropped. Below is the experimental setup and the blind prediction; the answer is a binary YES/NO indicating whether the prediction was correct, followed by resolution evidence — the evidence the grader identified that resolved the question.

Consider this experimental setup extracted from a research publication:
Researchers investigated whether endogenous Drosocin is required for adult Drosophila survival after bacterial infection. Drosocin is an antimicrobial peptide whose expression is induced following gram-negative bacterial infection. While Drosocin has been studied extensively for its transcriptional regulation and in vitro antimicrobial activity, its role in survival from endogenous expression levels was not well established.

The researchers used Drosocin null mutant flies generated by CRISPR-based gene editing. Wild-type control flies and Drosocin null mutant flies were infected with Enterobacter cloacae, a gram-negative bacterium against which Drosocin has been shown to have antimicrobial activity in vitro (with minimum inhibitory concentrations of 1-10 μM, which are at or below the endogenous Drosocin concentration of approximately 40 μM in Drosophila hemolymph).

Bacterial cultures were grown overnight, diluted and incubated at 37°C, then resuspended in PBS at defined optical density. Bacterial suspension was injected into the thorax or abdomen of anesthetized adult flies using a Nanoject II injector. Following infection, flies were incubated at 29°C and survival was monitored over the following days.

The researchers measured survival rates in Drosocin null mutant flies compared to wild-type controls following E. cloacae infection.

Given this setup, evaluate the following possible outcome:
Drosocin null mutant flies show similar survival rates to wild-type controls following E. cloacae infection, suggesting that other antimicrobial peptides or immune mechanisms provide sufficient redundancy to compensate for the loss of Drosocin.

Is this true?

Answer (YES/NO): NO